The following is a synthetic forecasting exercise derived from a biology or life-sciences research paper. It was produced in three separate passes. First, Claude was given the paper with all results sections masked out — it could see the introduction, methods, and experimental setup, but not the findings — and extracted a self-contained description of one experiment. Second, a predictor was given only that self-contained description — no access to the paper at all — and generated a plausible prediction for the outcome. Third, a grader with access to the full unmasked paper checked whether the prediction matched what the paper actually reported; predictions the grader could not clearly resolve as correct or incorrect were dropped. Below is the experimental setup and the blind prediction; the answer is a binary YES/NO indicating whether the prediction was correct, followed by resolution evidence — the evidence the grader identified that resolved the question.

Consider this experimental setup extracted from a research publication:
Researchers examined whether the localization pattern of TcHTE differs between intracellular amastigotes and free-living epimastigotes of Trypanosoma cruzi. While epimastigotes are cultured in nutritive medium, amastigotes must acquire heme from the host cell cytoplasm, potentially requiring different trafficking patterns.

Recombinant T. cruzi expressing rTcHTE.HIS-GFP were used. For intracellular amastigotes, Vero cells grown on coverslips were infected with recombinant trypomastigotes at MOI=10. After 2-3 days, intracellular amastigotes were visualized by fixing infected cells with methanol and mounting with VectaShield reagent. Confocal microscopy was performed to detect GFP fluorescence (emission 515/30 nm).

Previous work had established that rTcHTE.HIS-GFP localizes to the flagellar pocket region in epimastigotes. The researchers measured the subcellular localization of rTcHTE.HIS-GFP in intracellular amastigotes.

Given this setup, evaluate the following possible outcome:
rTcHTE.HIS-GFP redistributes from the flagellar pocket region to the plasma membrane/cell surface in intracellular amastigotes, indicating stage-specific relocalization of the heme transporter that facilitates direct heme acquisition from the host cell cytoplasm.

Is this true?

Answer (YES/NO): NO